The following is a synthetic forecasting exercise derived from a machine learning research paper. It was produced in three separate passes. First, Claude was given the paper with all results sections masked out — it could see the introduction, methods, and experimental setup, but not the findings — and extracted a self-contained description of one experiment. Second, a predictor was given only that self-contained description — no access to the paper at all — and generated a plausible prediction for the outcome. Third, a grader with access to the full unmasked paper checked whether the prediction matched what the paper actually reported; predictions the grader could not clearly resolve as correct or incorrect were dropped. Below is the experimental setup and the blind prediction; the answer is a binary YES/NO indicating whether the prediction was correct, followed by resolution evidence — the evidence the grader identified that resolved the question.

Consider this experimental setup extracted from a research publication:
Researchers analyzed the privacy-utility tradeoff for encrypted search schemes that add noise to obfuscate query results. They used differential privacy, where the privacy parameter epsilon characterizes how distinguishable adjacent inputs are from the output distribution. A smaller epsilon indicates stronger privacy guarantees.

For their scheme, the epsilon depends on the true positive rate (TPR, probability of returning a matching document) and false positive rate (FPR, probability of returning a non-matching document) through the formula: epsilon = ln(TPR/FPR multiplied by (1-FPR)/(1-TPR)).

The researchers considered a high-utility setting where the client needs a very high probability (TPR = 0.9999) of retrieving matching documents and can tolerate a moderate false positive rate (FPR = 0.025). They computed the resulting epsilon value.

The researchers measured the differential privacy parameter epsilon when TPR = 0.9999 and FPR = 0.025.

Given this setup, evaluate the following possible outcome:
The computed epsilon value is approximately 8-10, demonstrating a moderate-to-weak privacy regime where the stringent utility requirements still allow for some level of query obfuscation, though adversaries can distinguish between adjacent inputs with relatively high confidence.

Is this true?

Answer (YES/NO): NO